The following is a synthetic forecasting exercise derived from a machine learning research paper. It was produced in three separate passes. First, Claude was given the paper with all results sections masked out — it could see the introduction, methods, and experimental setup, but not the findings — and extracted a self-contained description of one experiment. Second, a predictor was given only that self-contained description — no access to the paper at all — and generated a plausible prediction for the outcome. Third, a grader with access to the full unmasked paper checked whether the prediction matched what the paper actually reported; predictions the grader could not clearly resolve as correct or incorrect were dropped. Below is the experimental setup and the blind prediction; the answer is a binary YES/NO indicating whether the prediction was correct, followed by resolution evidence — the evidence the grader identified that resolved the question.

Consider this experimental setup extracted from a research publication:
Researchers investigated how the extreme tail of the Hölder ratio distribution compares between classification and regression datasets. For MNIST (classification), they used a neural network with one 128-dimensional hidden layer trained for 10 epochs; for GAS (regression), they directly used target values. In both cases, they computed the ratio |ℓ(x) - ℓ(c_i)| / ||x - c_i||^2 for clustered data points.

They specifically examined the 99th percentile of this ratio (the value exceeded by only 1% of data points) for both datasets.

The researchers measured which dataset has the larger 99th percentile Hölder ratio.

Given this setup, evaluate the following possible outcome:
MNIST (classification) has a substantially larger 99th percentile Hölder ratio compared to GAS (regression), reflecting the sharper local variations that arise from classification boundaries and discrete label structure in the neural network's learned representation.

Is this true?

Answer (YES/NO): NO